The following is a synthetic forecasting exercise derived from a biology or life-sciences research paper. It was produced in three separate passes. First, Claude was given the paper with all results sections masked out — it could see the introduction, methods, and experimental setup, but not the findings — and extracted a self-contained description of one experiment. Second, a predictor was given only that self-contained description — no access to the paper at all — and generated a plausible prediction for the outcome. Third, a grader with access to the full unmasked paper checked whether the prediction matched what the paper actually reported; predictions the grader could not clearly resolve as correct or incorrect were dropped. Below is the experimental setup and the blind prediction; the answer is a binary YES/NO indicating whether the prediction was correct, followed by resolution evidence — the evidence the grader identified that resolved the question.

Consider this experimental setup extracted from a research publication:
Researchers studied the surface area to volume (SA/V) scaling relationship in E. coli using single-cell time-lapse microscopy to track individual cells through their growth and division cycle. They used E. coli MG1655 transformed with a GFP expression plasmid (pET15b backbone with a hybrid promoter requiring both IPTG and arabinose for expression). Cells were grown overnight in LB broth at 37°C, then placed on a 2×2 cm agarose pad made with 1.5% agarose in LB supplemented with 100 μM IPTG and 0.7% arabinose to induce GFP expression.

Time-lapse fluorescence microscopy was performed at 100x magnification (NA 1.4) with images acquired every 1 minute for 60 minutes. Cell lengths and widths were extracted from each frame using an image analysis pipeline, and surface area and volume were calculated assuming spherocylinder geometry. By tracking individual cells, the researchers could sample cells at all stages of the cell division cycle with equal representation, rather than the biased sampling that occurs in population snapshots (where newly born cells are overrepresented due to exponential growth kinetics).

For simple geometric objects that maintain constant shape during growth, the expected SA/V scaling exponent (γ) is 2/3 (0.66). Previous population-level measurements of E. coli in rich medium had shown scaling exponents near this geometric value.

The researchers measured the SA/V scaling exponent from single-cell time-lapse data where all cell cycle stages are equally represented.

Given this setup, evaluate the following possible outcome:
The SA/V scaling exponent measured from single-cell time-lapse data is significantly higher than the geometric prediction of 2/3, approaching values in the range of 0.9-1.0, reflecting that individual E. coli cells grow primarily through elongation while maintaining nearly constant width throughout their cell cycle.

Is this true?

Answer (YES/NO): YES